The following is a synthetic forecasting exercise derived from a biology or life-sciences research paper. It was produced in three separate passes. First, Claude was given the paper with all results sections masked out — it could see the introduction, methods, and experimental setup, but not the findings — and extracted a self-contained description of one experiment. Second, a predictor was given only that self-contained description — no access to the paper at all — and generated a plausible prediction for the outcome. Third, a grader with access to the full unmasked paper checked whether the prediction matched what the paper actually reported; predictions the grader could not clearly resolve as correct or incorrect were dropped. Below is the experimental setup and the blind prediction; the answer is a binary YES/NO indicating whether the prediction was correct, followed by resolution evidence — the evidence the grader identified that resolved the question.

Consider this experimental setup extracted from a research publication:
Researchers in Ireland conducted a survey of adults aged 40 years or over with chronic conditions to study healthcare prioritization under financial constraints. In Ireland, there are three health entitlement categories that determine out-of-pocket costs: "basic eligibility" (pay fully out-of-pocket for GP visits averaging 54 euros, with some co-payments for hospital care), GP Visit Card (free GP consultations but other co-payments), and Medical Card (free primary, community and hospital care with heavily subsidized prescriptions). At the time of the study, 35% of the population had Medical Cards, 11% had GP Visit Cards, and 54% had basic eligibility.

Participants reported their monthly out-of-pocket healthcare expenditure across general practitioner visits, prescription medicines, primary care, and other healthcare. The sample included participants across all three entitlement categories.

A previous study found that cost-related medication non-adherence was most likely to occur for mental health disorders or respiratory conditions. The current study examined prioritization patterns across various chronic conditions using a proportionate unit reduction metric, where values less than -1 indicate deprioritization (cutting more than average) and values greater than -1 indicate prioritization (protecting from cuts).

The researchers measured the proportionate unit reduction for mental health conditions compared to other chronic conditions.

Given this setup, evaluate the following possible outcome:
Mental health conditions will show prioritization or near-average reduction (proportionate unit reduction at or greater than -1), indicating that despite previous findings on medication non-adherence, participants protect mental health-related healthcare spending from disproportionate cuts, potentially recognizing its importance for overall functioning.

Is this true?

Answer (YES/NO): YES